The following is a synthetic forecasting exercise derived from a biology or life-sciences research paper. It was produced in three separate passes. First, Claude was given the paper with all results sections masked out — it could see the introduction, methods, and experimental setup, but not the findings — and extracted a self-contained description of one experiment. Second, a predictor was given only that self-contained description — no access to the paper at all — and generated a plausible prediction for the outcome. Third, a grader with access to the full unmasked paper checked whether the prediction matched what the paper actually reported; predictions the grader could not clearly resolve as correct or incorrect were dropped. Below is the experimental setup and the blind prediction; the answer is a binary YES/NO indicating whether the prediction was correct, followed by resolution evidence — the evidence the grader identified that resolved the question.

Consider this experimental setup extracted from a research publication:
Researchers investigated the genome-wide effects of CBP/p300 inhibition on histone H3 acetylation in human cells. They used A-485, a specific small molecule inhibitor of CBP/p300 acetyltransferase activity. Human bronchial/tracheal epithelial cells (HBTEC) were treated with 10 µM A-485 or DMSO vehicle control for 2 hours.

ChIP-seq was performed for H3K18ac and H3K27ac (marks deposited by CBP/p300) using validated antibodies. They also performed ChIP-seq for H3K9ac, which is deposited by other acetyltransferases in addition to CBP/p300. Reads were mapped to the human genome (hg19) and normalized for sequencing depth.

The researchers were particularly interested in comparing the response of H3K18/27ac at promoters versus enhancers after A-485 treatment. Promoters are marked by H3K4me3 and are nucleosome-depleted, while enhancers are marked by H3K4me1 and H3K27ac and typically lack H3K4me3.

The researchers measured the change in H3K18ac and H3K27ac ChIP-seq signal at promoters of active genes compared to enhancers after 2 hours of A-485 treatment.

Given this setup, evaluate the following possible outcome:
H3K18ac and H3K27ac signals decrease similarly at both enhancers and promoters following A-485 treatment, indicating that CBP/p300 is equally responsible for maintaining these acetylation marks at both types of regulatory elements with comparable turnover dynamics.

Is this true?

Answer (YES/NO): NO